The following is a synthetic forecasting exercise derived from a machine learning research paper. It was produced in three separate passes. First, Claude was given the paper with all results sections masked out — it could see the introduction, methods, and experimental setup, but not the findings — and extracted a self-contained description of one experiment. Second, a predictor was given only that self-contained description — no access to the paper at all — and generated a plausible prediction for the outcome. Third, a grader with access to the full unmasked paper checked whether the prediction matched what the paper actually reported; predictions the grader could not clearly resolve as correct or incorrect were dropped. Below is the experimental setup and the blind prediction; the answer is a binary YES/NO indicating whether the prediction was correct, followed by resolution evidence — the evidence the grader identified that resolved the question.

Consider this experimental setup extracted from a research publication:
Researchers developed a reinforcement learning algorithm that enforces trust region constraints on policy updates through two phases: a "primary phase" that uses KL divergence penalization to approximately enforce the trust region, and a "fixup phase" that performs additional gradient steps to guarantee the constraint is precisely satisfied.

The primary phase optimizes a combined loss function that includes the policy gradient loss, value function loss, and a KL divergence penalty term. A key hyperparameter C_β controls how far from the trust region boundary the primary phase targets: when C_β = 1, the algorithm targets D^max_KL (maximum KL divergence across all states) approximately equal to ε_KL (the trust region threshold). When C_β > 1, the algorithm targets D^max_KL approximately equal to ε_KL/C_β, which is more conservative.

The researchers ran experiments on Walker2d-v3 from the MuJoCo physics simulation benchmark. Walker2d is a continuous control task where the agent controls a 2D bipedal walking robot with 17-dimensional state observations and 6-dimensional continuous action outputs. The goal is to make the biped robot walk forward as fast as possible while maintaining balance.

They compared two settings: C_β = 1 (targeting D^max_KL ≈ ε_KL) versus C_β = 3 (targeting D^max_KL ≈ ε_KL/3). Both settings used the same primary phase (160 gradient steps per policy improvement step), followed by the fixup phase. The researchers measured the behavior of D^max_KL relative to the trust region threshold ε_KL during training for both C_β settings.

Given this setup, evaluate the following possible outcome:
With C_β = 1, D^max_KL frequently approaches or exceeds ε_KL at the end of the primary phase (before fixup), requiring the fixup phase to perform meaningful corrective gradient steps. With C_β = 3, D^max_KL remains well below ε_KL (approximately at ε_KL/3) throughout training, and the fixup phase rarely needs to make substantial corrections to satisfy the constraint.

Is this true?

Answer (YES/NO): YES